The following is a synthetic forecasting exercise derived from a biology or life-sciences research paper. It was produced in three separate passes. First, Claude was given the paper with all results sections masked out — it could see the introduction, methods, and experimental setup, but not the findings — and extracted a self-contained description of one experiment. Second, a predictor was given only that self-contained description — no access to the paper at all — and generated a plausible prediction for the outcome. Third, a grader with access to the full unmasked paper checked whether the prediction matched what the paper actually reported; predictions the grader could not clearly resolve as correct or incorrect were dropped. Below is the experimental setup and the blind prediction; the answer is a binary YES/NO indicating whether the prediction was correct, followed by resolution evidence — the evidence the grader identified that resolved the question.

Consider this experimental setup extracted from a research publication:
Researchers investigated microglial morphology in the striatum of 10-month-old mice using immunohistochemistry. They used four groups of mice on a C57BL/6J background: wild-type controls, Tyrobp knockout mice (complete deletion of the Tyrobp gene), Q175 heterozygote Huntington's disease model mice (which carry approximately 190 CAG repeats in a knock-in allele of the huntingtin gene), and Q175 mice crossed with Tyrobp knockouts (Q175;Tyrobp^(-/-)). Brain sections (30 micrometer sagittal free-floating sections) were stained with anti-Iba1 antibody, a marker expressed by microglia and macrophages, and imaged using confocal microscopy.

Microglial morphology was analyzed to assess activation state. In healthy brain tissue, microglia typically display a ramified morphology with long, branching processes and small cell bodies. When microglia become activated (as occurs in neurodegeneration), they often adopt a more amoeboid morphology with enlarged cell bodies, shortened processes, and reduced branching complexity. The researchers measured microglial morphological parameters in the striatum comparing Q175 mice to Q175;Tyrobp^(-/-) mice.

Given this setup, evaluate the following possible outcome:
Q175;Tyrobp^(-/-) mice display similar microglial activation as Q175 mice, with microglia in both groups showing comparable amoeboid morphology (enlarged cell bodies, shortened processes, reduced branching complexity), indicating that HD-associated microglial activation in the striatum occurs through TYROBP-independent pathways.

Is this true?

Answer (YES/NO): NO